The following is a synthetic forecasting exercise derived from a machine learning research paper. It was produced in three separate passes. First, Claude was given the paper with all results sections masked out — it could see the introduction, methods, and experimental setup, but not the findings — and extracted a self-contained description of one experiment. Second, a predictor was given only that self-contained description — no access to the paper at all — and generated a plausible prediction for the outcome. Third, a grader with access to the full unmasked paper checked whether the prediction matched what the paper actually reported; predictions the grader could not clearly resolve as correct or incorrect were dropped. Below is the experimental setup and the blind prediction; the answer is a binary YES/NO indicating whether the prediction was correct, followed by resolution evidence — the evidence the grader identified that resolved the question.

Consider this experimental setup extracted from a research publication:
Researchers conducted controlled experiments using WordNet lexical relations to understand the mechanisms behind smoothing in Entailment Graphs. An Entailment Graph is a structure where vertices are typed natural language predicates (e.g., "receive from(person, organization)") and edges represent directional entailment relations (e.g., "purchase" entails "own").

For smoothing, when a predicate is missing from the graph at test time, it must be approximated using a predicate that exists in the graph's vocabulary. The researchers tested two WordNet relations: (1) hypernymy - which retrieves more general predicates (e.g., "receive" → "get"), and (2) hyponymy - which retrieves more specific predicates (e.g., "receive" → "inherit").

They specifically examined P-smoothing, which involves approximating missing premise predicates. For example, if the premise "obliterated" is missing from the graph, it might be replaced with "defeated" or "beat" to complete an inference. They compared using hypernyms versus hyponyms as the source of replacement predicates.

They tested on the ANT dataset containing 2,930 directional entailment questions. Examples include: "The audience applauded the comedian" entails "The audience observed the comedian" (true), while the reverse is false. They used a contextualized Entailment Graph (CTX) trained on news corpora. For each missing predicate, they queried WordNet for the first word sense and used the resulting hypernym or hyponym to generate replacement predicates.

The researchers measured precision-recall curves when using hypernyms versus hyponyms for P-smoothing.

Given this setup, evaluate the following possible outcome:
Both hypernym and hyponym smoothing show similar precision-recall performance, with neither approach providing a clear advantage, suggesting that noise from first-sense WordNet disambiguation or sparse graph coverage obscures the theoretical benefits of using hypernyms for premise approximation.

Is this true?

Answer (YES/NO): NO